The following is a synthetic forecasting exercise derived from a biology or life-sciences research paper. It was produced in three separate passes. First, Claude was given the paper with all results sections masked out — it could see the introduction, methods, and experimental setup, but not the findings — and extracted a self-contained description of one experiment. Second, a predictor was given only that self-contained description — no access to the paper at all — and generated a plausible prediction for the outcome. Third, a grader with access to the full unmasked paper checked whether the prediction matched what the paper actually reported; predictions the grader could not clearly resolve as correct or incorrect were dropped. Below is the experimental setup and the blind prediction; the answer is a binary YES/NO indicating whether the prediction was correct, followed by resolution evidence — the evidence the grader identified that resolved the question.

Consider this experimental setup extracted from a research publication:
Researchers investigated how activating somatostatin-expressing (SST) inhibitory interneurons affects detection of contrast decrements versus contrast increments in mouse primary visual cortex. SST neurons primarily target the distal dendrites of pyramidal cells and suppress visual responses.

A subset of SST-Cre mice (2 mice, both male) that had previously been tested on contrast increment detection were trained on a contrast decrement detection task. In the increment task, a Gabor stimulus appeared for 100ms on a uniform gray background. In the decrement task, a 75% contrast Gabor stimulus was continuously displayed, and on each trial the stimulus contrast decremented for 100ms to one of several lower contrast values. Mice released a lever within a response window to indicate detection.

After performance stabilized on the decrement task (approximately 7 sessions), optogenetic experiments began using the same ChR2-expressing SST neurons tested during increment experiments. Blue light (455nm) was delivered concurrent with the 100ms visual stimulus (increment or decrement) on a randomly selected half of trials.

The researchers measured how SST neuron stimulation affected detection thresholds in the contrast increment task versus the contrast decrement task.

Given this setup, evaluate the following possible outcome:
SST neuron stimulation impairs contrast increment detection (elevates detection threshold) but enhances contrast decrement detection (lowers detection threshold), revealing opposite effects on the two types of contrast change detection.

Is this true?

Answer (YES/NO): NO